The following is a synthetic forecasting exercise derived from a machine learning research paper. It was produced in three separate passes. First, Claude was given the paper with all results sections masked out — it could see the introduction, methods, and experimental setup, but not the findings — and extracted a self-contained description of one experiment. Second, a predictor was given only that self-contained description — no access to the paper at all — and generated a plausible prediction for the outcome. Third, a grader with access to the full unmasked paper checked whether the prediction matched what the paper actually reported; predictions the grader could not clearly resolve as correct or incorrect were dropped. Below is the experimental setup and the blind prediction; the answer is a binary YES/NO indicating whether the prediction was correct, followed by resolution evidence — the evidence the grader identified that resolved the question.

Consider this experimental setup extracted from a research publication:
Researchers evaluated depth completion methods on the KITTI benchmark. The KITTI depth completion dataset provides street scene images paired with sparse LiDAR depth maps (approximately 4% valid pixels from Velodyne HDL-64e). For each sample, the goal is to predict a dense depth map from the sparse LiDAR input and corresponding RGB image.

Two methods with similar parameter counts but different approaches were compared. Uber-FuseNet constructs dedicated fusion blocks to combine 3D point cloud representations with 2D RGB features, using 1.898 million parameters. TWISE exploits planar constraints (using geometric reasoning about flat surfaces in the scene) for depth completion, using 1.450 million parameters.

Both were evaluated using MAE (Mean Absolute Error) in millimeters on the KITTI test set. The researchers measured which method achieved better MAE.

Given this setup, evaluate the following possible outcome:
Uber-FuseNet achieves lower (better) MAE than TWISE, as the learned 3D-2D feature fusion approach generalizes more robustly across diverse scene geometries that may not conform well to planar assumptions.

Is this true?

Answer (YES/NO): NO